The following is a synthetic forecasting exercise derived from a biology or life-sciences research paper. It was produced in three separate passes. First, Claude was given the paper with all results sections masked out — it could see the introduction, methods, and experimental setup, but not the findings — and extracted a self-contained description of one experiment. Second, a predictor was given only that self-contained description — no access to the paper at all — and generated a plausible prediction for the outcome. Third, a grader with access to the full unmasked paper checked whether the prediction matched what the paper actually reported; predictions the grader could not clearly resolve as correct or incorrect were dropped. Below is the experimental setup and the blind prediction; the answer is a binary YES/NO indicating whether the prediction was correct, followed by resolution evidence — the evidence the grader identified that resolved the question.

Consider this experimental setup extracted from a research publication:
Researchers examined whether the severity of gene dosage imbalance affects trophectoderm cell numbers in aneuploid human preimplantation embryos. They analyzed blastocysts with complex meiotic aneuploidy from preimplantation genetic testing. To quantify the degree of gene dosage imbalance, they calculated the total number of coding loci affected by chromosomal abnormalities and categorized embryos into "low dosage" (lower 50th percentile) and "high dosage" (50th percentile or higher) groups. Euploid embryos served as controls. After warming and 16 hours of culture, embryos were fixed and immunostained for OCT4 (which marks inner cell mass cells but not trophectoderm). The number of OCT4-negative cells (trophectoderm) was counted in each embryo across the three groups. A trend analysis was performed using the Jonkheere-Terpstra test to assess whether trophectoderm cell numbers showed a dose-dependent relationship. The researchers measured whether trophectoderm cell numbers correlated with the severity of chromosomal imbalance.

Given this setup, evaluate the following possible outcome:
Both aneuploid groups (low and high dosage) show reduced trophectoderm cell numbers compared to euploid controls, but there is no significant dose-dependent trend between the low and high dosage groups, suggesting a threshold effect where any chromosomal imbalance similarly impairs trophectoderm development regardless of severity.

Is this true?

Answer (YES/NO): NO